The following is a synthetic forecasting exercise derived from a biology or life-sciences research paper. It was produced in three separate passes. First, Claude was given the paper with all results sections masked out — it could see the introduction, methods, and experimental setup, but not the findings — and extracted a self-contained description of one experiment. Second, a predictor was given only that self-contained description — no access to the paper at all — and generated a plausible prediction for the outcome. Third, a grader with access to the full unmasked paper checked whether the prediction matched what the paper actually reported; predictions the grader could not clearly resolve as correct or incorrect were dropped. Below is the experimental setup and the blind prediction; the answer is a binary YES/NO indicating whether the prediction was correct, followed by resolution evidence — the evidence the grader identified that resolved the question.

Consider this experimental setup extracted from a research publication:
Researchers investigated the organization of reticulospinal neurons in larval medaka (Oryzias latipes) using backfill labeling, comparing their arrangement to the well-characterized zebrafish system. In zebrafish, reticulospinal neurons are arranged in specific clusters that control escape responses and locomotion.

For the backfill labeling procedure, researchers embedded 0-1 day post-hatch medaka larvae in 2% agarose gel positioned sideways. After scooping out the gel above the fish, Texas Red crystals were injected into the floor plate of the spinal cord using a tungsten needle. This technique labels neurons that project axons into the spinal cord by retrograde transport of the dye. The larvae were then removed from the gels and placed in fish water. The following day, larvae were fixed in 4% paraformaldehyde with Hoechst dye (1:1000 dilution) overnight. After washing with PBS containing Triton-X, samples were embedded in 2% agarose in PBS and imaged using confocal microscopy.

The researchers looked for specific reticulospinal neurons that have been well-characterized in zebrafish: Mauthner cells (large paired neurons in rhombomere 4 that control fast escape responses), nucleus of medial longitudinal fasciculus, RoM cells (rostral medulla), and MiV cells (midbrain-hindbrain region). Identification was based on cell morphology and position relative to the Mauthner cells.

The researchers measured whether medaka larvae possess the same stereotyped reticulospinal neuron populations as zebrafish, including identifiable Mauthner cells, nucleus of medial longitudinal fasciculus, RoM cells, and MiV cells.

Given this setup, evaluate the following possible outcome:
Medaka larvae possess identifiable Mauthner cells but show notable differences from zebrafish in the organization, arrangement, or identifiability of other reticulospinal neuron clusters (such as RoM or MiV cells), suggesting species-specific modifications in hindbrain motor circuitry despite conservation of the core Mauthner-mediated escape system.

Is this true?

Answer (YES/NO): NO